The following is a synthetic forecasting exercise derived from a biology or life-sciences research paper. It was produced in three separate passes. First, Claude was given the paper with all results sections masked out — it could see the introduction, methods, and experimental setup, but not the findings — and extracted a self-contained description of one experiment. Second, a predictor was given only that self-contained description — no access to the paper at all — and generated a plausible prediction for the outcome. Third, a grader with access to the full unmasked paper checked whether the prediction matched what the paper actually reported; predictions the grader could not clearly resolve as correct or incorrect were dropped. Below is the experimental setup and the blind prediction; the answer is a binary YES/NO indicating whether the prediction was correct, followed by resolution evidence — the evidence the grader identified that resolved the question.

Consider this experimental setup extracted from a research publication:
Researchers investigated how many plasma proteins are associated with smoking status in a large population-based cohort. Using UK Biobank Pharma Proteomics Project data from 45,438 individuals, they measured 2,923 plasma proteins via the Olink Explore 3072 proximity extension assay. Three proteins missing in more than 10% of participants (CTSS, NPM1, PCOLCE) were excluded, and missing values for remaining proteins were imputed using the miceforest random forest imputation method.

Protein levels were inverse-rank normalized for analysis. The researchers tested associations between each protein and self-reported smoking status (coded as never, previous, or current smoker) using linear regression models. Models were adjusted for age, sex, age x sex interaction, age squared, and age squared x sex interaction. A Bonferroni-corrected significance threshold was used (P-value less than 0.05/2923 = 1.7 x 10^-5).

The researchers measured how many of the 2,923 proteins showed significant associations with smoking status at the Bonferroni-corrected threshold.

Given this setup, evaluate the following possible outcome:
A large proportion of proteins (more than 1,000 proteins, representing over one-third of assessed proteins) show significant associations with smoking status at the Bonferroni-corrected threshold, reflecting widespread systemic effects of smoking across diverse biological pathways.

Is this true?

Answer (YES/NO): YES